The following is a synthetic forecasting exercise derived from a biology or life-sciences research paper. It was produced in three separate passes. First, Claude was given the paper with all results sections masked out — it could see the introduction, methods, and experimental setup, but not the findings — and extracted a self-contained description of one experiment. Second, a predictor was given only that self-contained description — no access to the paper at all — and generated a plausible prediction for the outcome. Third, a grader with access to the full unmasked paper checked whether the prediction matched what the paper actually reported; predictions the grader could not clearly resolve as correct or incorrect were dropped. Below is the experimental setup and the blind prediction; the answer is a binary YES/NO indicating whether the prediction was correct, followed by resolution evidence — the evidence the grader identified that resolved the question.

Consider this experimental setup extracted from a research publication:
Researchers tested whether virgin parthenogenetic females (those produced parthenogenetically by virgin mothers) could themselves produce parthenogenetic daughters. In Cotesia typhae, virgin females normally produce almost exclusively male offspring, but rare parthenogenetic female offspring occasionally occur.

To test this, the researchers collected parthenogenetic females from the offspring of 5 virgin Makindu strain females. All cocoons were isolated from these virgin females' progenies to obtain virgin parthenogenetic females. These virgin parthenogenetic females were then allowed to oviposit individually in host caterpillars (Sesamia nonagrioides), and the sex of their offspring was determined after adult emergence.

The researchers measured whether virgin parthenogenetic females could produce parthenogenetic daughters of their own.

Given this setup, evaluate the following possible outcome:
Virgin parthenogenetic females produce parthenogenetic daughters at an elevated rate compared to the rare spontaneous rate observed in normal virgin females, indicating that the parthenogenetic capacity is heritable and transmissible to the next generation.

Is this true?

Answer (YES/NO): NO